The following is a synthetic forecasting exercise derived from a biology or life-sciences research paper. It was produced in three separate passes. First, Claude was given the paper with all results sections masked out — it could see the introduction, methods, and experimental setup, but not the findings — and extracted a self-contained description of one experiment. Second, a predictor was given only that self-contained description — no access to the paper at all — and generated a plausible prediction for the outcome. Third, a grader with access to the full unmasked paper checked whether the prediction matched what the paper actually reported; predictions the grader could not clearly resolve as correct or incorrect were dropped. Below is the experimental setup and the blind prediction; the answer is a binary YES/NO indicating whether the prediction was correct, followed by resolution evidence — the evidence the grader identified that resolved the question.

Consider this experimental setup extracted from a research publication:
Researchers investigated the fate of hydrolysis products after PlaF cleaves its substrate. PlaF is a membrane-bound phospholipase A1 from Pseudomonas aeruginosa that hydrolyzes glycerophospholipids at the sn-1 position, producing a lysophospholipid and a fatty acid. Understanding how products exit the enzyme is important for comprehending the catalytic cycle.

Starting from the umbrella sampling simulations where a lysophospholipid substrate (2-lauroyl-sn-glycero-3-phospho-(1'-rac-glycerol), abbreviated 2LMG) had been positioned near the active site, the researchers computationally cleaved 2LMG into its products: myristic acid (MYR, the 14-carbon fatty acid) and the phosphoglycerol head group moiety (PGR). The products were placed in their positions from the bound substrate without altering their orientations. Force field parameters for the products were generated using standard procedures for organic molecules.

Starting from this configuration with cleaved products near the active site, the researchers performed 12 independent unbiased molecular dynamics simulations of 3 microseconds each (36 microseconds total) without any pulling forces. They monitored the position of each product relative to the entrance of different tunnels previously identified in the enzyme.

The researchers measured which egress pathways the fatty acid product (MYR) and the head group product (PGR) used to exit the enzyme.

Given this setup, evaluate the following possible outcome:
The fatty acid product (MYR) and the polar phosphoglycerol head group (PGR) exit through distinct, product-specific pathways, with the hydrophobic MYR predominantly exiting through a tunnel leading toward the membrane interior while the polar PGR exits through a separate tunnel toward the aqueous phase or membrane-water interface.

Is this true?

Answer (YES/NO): NO